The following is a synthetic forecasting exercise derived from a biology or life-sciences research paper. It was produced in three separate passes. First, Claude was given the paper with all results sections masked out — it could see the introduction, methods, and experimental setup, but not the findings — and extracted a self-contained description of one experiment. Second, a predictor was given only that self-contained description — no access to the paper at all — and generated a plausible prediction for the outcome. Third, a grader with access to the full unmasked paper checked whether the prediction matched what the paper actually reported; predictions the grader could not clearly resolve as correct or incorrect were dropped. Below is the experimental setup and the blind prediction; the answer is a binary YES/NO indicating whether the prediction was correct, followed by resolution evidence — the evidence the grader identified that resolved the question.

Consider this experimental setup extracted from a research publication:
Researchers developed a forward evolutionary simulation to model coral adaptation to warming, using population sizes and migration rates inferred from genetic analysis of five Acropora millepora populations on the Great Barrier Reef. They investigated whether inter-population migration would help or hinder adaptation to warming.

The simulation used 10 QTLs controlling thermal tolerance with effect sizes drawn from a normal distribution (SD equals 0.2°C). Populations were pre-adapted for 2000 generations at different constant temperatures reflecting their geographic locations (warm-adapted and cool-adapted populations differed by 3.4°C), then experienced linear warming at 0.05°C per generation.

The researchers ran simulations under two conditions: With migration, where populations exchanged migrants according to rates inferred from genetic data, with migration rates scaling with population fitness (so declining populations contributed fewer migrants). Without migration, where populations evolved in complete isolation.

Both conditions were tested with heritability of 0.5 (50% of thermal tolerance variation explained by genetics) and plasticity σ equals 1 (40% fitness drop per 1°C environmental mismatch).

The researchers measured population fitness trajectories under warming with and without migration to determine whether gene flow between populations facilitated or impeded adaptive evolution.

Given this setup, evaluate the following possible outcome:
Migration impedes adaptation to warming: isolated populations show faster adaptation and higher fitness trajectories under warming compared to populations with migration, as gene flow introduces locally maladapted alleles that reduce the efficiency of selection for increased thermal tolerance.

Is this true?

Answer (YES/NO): NO